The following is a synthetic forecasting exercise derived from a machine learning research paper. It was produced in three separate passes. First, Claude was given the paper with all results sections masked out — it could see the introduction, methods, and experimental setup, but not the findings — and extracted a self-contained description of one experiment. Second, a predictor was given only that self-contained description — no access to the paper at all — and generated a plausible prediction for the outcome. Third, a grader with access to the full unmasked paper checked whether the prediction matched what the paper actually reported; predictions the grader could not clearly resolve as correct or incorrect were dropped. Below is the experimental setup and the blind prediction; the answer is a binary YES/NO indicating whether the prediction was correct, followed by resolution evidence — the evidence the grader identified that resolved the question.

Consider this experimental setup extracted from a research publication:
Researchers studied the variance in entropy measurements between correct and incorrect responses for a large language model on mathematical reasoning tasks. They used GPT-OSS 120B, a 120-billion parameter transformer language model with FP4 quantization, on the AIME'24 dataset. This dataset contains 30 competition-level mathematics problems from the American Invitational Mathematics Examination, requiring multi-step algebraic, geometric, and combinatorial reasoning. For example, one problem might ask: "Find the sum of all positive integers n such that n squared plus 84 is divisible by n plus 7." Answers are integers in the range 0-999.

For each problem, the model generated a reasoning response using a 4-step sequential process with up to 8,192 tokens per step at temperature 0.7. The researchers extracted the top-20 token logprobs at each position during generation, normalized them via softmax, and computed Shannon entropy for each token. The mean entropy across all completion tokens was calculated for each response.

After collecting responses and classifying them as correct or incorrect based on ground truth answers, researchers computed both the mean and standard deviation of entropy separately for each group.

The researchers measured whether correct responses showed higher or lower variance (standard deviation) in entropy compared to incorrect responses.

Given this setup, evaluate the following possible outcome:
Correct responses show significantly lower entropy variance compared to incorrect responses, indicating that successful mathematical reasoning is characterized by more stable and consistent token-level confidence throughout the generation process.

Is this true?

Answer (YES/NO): NO